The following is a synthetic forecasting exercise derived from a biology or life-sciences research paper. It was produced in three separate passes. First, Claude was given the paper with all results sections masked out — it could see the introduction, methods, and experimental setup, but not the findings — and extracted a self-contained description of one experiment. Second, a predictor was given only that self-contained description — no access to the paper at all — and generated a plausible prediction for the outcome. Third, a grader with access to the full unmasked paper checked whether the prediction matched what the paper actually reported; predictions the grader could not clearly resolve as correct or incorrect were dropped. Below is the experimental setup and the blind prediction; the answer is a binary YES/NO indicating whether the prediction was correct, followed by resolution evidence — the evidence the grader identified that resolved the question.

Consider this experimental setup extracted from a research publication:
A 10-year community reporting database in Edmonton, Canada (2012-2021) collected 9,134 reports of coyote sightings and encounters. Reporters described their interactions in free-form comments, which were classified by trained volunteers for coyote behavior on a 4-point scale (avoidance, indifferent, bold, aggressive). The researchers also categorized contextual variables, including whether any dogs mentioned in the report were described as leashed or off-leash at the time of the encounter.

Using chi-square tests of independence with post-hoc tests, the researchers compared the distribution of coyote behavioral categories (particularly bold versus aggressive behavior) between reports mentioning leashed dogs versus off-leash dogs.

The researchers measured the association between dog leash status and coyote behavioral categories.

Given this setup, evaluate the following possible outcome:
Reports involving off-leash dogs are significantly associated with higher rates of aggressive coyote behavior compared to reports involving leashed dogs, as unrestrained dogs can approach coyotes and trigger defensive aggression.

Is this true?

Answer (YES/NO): YES